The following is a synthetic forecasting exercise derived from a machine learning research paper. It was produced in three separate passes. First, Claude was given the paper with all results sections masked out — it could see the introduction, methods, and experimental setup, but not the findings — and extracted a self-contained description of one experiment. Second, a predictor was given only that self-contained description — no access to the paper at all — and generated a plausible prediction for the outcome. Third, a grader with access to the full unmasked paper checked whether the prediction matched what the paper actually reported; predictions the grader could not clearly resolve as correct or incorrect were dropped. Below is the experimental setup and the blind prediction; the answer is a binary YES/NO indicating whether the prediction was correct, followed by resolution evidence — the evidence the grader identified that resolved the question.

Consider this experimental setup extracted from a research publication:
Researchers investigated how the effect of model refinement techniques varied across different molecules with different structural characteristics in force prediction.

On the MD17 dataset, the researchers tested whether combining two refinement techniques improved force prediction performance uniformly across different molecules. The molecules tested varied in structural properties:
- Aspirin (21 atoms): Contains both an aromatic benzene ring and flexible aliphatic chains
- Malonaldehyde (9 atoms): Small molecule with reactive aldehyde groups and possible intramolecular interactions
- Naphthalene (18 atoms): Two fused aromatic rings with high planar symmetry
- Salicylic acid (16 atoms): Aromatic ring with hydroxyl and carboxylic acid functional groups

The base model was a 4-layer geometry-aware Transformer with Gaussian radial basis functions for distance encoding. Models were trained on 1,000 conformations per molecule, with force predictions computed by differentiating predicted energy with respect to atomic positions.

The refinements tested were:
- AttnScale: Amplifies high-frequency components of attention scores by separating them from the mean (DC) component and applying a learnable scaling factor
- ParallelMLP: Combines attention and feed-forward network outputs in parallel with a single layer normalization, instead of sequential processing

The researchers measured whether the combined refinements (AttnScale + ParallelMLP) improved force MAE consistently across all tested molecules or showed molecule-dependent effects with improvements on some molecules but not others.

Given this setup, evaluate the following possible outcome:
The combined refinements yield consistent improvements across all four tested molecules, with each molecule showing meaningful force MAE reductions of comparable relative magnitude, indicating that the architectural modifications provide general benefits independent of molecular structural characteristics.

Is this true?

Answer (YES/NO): NO